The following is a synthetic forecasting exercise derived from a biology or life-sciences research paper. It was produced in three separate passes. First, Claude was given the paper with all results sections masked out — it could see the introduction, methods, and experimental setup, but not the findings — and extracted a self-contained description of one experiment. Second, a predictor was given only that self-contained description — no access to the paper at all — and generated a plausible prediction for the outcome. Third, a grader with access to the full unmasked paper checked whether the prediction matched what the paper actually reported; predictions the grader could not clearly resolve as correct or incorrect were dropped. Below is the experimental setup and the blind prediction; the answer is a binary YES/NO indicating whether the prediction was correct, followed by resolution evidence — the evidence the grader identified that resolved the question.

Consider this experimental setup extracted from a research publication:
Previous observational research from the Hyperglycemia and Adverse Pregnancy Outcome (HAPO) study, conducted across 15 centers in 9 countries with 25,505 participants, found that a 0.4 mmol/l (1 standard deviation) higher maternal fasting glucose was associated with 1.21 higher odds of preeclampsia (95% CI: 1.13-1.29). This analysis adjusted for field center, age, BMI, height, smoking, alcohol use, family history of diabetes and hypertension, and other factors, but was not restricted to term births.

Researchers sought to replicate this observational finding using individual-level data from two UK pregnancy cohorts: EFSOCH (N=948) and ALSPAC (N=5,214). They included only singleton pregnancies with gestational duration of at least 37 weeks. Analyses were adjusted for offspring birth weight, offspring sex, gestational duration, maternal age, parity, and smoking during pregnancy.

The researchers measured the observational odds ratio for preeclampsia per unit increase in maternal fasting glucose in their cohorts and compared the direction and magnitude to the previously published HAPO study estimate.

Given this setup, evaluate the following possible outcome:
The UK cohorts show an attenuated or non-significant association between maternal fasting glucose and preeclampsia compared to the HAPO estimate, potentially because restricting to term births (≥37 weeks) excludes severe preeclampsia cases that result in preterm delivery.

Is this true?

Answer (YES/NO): NO